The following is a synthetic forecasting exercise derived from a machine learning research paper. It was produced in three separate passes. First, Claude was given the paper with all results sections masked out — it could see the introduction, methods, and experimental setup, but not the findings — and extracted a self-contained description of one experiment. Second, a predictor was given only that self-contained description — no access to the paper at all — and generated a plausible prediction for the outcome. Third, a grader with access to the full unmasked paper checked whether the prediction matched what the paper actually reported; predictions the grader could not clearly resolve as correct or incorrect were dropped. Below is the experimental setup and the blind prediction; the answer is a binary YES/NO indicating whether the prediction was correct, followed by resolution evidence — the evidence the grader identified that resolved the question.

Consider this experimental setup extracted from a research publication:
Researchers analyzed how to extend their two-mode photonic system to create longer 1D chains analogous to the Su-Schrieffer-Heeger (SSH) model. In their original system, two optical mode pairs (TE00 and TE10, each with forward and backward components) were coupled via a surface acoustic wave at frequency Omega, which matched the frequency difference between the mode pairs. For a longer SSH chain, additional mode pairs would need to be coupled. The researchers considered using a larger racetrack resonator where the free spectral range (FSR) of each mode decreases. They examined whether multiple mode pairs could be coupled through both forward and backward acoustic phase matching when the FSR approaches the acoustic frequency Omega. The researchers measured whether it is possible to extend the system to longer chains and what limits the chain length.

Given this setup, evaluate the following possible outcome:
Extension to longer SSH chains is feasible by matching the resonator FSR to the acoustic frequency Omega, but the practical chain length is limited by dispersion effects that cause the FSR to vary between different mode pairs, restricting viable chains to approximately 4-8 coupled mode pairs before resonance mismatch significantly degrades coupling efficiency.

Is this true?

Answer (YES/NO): NO